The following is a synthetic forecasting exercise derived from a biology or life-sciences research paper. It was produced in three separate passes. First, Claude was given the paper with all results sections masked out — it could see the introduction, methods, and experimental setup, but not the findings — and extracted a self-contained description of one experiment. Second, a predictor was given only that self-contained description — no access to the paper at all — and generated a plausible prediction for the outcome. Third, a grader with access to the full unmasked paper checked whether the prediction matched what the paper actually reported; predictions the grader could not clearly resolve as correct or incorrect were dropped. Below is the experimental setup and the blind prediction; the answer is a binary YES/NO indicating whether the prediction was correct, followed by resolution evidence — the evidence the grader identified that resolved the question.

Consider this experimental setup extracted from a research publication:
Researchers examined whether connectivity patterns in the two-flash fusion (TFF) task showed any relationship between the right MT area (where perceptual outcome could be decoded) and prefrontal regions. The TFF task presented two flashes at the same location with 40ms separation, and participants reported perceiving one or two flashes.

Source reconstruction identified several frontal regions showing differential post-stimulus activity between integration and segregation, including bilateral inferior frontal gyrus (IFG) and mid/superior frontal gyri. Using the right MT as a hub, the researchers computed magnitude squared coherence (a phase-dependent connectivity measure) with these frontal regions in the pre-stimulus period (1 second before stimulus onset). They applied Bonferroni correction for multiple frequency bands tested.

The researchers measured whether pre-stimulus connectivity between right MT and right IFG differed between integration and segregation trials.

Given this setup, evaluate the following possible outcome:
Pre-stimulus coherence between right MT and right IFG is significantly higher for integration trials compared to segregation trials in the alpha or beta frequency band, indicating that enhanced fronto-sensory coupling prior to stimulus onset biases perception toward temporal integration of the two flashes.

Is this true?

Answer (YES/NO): NO